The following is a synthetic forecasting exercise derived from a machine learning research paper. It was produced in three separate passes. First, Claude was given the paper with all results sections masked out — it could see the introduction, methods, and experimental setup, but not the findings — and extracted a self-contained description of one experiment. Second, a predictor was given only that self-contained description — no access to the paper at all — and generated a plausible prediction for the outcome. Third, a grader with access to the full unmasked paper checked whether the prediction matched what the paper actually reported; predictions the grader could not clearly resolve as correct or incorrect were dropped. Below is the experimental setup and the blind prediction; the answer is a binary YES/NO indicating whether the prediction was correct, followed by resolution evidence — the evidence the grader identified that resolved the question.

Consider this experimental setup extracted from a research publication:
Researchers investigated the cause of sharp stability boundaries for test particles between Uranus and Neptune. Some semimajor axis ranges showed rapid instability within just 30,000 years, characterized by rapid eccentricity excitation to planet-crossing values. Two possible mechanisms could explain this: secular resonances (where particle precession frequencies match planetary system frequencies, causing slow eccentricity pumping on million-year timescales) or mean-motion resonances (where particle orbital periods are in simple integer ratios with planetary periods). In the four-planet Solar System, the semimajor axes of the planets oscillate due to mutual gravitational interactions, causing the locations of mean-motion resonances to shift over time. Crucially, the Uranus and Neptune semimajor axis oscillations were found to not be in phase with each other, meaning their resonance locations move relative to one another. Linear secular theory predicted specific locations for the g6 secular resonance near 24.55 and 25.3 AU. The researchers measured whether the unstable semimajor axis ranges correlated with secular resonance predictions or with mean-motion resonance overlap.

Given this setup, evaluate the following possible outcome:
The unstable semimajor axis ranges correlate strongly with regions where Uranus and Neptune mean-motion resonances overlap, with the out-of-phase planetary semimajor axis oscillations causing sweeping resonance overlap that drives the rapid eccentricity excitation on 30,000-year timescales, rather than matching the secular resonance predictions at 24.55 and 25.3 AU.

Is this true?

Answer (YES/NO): YES